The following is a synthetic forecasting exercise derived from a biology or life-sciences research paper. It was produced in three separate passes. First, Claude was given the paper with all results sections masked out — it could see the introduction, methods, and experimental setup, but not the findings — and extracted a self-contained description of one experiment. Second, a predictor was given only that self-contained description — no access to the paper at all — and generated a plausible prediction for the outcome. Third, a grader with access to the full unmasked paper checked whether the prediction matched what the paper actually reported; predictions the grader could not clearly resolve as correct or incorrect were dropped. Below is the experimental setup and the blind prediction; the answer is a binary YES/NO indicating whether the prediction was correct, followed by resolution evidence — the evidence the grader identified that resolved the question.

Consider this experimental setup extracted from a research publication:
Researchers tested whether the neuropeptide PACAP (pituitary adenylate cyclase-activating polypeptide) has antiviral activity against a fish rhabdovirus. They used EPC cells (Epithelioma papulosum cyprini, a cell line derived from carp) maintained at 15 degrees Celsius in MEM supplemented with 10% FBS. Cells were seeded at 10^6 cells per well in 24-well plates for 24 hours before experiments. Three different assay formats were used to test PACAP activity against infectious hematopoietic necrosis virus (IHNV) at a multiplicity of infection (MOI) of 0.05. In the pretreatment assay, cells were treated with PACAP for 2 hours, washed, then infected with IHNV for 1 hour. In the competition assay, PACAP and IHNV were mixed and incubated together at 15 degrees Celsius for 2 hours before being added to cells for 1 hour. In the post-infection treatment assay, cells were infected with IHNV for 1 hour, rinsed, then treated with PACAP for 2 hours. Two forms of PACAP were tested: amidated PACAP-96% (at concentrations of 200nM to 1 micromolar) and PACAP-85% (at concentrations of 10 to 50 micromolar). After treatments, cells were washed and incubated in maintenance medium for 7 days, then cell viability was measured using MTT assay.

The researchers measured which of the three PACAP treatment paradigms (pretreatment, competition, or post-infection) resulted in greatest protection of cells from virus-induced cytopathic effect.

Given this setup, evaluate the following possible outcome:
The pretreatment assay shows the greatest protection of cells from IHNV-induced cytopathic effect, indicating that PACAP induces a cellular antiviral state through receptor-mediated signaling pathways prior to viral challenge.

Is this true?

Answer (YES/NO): NO